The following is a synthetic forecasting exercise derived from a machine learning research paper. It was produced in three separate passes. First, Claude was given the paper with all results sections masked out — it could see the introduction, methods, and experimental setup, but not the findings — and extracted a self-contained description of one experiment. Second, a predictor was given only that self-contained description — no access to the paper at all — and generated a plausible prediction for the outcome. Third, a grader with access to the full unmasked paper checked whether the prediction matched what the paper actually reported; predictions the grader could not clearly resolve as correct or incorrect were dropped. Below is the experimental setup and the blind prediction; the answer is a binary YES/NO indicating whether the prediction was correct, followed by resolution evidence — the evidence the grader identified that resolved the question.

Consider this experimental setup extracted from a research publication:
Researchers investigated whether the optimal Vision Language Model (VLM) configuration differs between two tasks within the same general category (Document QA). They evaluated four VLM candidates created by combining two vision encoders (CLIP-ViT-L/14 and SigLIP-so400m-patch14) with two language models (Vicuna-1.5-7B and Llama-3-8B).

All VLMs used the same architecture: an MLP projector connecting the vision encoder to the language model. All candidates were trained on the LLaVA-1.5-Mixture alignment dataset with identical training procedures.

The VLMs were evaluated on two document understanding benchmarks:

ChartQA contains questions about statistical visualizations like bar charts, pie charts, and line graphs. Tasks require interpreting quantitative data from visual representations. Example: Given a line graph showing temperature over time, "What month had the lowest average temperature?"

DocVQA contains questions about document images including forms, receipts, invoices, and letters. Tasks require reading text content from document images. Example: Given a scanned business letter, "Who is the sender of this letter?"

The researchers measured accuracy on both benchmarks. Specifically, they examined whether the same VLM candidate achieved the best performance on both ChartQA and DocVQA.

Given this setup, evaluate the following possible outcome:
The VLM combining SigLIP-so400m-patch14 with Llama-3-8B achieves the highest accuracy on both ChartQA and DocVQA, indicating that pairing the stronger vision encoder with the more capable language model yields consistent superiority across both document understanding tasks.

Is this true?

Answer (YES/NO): NO